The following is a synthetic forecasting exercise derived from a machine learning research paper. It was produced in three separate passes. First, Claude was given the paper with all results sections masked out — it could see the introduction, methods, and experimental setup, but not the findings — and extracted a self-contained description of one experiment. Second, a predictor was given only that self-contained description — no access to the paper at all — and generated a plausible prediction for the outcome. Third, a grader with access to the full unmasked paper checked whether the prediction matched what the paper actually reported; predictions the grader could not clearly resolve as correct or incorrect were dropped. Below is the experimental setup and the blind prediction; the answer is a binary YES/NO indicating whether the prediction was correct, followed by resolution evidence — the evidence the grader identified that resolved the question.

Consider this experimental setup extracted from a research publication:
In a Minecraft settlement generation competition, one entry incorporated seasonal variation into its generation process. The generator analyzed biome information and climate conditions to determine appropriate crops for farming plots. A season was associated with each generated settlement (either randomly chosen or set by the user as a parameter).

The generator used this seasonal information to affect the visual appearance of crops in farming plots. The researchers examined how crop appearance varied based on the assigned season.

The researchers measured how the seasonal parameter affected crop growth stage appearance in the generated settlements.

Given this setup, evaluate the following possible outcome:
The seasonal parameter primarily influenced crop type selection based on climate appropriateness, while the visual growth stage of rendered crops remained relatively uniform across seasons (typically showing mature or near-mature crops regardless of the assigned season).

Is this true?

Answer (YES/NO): NO